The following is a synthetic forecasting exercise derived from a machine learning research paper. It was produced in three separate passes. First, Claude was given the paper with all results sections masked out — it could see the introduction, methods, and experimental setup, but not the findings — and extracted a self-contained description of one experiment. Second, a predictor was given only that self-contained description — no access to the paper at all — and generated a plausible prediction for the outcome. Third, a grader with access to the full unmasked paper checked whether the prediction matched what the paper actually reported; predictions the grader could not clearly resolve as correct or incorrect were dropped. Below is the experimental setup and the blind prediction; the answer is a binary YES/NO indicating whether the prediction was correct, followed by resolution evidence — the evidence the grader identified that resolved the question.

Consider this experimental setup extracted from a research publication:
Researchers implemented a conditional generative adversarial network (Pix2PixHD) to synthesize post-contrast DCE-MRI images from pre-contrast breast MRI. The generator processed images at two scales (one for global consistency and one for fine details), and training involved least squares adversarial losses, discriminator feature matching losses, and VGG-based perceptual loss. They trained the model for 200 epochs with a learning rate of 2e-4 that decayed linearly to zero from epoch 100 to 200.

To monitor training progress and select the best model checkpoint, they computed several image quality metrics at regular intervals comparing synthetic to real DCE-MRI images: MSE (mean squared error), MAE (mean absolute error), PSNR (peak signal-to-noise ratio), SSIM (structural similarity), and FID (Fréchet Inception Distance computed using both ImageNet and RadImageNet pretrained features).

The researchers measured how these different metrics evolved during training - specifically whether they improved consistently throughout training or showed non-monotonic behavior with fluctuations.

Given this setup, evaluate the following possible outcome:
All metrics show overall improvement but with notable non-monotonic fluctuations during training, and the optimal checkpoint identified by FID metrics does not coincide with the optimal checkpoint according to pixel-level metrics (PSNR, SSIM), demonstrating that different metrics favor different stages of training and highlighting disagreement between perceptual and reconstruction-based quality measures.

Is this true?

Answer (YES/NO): NO